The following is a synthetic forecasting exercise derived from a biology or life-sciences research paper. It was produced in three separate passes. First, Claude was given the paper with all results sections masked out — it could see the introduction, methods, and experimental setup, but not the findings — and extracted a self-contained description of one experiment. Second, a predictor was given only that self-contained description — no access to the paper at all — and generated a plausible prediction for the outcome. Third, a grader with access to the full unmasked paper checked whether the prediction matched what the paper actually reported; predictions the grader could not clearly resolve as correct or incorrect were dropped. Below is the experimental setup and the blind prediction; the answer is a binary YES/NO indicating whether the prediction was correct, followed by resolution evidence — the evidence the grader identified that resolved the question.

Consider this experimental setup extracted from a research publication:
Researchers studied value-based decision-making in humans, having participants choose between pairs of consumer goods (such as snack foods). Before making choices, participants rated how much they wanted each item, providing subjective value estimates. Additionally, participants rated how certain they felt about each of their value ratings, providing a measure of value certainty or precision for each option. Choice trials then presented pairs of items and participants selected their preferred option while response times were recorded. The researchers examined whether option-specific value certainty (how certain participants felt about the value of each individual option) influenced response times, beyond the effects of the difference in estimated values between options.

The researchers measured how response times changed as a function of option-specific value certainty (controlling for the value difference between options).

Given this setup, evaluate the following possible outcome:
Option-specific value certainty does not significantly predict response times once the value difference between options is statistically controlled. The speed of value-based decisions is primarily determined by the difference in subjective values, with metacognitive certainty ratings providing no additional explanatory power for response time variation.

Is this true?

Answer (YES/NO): NO